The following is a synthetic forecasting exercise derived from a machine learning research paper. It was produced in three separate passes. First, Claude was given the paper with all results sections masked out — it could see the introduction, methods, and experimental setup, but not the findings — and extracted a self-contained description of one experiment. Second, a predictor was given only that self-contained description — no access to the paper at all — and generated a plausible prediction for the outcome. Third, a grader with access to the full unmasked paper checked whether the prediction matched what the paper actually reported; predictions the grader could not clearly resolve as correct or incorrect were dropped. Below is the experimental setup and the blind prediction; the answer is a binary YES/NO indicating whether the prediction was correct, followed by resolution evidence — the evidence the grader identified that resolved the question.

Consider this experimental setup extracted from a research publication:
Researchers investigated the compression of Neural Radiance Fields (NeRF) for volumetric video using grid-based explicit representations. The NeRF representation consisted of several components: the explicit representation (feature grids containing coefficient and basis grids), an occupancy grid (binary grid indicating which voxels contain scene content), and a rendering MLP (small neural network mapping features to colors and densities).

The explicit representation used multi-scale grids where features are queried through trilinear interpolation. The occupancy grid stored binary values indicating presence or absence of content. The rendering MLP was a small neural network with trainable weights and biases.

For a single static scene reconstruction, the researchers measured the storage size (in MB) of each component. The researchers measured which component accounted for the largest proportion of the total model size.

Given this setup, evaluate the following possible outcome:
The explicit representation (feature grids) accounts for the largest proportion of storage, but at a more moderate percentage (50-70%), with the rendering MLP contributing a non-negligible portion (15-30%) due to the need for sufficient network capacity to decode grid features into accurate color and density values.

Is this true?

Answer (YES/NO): NO